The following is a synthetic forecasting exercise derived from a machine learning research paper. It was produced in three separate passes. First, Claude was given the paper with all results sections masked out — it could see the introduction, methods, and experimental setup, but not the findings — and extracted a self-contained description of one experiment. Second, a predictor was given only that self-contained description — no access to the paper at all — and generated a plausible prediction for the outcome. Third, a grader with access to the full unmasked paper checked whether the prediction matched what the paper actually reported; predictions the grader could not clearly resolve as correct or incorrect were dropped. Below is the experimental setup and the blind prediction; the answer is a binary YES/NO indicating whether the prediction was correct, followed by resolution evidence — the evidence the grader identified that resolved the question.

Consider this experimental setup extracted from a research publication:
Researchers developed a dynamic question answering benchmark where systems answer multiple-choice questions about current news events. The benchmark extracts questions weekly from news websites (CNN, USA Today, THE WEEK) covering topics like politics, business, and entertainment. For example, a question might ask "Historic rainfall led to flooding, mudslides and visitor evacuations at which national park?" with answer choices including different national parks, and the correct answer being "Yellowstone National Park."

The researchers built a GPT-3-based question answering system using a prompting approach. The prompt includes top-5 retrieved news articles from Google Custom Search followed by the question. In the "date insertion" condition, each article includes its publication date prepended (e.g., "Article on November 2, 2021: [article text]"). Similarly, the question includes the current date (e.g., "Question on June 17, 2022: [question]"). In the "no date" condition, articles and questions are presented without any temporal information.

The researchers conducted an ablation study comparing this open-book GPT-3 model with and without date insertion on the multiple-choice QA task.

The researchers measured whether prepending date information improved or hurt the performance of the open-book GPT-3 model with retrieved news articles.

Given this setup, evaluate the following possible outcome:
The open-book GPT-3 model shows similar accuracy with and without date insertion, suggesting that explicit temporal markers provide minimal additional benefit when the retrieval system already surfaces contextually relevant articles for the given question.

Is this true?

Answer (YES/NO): NO